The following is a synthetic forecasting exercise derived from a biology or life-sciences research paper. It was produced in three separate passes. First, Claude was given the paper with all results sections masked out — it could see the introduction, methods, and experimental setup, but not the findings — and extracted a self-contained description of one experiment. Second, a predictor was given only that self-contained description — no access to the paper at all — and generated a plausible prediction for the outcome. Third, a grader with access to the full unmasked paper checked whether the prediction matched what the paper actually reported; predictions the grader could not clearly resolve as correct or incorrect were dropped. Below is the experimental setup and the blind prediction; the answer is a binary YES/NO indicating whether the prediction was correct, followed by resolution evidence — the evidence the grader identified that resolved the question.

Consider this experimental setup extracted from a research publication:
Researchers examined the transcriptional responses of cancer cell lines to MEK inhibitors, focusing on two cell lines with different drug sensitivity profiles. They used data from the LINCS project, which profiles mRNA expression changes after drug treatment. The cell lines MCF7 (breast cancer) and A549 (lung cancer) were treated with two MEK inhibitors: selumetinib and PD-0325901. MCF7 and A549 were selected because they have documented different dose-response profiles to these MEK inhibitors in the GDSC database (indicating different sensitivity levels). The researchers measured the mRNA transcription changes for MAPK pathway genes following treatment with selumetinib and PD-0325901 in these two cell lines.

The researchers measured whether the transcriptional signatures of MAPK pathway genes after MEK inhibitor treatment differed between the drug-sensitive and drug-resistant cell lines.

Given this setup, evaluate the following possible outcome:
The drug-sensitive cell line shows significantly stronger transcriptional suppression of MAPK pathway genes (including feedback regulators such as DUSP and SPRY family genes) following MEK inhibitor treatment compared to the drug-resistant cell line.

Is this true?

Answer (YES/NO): NO